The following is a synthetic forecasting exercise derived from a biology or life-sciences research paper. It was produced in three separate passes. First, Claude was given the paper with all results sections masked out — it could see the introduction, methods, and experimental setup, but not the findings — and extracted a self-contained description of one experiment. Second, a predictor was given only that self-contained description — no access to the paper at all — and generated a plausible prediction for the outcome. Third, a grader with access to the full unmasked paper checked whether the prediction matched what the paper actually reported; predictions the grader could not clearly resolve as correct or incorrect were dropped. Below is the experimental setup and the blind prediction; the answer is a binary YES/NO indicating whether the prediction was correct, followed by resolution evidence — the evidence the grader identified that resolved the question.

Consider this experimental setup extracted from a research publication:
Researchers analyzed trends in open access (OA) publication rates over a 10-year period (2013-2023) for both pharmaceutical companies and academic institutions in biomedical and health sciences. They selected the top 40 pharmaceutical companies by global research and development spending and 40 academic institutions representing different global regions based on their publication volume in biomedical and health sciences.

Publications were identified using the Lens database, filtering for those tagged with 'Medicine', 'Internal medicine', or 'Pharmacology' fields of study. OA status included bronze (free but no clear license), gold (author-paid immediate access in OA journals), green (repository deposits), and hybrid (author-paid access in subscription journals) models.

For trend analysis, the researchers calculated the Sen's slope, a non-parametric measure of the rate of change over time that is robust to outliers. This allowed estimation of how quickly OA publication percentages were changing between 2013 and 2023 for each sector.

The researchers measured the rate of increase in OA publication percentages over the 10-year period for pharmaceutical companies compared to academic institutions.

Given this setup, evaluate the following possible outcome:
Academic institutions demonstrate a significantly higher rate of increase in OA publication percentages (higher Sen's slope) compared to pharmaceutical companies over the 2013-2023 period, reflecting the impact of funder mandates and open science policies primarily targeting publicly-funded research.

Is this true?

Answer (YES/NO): NO